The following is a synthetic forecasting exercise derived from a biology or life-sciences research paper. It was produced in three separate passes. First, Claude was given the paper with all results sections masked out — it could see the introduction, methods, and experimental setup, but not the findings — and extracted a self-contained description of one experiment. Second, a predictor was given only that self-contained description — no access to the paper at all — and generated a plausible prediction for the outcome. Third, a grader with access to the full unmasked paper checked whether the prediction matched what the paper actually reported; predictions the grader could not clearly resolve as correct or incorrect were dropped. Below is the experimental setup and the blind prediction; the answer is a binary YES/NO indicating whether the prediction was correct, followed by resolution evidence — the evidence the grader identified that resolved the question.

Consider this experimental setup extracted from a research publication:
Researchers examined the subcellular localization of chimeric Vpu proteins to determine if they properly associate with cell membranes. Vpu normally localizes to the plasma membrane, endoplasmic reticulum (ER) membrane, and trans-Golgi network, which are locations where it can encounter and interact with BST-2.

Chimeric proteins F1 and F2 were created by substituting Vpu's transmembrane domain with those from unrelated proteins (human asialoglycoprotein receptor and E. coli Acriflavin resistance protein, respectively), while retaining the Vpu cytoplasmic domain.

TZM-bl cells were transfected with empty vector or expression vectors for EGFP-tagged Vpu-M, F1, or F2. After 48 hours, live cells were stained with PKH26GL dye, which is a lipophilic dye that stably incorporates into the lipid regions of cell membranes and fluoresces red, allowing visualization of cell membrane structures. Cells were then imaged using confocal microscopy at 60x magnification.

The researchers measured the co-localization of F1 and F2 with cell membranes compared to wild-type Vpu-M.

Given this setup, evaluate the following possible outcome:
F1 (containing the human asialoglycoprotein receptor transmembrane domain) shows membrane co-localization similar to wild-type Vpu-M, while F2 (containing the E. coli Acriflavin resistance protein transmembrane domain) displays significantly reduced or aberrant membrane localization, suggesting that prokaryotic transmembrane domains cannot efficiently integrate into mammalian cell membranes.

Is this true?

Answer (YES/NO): NO